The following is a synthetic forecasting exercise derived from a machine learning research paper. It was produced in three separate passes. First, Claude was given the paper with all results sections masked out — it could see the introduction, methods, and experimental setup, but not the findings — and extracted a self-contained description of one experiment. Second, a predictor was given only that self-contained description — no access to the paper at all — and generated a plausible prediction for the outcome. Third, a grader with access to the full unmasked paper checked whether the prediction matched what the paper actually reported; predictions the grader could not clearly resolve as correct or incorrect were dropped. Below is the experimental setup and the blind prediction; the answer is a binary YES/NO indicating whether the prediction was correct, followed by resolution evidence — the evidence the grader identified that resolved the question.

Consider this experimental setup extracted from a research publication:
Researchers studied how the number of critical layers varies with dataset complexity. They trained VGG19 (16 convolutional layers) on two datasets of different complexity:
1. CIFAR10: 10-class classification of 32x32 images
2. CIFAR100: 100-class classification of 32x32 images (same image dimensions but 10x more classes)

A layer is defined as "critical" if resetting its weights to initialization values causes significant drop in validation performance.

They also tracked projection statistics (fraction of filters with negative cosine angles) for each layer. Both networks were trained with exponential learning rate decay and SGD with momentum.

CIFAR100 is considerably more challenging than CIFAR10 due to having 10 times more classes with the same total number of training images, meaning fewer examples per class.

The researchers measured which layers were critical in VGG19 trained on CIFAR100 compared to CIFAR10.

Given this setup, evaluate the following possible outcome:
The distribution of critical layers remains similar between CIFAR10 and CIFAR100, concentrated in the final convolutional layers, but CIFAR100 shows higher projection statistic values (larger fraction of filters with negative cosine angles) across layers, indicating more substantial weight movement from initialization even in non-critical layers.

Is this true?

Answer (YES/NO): NO